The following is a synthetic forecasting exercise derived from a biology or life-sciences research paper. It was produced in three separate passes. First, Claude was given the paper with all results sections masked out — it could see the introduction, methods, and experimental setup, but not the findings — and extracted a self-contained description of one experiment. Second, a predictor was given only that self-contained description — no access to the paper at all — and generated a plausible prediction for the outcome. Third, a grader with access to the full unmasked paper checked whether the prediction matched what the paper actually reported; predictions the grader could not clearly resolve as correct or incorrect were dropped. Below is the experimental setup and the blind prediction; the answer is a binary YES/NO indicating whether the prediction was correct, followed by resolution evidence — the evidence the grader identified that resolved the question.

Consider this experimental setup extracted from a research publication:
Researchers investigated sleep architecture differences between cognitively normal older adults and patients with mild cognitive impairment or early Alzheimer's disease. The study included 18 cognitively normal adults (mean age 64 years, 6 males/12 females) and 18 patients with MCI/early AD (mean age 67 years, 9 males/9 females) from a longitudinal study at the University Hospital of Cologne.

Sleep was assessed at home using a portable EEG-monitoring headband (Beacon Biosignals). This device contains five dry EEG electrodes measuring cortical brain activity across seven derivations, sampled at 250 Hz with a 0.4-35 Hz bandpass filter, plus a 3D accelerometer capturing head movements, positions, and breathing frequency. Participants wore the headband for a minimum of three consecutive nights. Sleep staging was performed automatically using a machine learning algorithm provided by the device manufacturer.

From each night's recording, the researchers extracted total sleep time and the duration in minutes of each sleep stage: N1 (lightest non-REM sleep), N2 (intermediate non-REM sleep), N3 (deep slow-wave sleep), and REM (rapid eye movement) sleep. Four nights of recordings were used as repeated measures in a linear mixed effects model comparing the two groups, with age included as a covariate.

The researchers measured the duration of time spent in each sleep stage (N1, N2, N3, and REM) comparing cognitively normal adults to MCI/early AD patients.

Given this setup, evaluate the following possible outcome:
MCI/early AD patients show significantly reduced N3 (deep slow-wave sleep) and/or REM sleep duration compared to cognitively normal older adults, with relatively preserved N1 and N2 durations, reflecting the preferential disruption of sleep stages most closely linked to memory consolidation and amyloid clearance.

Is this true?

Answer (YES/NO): NO